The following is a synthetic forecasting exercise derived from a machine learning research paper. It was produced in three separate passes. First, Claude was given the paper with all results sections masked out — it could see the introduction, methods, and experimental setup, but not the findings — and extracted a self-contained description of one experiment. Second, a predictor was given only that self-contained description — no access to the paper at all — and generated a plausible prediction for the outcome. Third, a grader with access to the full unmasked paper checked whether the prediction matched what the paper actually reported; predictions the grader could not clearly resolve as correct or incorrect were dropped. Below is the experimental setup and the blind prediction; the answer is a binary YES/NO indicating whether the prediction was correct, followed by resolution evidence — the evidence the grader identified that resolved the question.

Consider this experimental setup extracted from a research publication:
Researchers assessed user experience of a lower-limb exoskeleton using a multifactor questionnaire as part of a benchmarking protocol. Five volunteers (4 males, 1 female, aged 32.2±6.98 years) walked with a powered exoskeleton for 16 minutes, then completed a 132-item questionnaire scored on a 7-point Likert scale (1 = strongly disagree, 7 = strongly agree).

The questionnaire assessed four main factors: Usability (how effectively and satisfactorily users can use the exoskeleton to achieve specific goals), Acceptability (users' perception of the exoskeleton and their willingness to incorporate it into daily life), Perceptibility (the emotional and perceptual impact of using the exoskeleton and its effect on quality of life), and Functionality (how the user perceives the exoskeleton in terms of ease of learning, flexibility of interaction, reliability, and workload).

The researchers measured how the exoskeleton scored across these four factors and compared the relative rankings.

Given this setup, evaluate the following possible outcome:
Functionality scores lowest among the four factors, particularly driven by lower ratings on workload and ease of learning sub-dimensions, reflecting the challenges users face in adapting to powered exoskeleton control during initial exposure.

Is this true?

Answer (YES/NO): NO